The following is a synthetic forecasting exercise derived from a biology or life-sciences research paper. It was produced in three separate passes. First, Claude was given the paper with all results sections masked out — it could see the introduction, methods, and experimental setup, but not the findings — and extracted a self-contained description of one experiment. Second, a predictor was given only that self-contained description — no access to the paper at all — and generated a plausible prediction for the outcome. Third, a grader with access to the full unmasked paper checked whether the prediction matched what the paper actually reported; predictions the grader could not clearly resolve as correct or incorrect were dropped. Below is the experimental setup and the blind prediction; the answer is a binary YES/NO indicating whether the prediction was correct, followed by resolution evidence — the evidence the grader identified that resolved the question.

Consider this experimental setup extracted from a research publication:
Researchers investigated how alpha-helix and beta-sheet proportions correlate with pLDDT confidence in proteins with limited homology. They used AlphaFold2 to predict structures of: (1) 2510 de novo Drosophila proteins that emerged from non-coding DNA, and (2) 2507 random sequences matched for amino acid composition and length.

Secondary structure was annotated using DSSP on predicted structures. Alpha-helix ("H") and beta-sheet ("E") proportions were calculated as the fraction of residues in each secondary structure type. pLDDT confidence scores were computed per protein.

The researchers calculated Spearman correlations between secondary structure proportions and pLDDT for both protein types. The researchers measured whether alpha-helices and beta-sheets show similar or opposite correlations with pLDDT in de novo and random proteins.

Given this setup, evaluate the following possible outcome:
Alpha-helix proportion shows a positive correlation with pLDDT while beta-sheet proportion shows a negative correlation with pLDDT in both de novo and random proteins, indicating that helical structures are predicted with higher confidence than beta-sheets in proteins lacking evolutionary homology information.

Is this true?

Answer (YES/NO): YES